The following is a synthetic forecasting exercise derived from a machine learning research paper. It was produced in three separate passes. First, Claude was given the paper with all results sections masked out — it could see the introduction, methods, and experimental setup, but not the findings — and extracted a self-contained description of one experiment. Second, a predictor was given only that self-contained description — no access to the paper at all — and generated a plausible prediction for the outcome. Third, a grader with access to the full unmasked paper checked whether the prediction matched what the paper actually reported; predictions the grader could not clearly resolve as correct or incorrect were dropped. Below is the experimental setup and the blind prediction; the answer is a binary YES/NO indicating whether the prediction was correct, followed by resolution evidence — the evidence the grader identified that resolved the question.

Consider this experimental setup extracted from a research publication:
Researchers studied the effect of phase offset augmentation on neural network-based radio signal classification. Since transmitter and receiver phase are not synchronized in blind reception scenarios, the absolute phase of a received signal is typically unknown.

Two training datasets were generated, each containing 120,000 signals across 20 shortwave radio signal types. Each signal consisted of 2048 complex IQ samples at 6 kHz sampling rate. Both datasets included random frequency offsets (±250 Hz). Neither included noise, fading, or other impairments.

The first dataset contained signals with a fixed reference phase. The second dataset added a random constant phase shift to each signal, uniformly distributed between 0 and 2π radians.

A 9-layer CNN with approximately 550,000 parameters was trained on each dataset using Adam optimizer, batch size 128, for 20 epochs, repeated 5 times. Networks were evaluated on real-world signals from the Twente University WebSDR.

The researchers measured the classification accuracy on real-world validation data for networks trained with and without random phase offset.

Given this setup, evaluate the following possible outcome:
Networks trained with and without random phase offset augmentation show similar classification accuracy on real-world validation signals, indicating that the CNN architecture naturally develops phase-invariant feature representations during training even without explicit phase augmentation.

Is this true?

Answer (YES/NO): YES